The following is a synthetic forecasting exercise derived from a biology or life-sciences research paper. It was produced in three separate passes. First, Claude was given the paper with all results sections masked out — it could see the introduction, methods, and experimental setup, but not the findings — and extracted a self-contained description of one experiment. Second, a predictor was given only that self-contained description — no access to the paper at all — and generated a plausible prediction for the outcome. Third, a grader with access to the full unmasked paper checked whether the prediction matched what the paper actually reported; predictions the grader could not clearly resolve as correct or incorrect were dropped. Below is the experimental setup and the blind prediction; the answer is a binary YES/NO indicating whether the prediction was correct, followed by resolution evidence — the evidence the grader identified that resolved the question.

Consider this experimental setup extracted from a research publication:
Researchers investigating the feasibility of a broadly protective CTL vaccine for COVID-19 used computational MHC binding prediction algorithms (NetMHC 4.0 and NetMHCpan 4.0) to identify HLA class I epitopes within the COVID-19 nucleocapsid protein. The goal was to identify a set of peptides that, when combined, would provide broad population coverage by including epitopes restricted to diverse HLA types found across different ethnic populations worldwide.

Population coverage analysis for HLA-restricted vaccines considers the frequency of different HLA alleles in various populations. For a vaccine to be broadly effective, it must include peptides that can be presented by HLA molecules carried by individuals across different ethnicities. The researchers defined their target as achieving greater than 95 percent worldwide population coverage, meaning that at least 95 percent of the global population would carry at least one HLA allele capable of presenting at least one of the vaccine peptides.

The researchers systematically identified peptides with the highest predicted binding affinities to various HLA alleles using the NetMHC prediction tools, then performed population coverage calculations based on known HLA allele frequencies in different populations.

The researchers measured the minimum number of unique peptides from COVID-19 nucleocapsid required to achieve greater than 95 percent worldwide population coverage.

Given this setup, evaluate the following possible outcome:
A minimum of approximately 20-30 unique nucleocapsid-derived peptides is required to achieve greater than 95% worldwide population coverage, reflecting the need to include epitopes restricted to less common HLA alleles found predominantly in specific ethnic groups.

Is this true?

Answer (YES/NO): NO